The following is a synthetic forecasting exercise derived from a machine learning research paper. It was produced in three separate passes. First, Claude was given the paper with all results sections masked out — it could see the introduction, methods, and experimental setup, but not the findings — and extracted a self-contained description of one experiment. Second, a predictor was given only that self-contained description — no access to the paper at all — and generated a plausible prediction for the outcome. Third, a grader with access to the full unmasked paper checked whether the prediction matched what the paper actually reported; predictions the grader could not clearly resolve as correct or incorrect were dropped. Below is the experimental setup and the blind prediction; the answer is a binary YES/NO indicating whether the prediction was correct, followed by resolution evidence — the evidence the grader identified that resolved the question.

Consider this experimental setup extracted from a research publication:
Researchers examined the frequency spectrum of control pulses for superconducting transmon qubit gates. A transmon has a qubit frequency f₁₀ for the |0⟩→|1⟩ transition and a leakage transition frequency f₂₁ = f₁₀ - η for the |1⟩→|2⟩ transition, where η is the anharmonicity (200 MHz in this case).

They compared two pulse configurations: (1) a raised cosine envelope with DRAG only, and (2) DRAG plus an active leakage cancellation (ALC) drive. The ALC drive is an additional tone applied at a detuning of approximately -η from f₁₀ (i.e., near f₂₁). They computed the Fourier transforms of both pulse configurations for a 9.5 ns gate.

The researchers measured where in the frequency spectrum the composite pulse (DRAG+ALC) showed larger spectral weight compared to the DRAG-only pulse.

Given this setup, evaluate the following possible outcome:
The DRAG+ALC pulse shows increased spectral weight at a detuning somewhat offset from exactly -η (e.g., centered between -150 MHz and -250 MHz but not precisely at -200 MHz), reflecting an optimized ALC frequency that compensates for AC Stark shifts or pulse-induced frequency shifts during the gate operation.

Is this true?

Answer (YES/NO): NO